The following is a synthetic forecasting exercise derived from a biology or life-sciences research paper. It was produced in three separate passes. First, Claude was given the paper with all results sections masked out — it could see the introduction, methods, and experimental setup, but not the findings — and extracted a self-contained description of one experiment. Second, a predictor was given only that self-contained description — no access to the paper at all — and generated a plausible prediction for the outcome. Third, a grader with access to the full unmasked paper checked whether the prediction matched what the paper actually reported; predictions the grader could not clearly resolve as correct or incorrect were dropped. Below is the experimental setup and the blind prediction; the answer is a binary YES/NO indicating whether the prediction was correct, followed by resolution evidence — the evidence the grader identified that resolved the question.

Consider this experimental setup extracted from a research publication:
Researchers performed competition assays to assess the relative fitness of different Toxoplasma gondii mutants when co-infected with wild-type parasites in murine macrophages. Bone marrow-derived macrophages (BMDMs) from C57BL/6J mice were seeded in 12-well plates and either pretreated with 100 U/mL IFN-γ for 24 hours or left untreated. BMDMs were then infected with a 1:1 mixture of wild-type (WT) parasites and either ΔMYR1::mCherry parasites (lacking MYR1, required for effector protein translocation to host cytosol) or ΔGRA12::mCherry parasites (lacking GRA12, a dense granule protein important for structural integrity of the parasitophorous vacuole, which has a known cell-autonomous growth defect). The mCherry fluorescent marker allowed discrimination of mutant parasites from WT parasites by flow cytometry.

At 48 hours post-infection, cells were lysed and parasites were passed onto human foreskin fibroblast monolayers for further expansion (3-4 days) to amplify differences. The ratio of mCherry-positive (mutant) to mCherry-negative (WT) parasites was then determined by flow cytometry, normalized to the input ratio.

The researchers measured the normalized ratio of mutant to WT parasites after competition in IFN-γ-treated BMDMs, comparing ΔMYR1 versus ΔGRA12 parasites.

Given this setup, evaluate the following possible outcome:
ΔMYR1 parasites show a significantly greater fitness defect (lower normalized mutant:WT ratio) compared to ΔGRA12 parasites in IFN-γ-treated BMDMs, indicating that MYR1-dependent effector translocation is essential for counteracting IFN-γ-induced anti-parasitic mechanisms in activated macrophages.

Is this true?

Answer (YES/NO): NO